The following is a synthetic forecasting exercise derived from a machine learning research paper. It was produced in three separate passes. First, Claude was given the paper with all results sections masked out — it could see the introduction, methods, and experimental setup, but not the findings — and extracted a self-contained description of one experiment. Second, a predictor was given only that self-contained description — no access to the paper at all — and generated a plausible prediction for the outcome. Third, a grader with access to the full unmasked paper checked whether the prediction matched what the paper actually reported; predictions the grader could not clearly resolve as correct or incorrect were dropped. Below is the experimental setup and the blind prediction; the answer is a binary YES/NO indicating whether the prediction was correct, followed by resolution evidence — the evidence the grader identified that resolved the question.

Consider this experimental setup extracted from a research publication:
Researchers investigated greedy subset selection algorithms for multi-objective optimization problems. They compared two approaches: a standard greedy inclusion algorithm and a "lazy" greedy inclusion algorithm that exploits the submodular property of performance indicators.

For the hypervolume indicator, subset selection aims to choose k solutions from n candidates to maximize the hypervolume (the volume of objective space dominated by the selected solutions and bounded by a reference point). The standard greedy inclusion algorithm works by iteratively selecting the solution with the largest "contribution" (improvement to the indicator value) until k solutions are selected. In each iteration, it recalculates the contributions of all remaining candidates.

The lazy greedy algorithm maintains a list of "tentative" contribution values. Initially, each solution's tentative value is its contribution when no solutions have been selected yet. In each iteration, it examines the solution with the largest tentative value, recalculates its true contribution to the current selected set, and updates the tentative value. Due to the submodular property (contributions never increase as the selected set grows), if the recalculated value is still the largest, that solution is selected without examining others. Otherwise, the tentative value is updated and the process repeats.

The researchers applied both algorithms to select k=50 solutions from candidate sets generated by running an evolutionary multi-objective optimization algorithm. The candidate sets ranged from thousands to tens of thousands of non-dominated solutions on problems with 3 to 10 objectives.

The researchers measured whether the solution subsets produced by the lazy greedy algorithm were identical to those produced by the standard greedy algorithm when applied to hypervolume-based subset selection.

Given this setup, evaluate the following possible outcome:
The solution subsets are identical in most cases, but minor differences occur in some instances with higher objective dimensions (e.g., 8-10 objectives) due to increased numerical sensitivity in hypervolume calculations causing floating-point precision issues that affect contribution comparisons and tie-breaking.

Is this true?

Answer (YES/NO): NO